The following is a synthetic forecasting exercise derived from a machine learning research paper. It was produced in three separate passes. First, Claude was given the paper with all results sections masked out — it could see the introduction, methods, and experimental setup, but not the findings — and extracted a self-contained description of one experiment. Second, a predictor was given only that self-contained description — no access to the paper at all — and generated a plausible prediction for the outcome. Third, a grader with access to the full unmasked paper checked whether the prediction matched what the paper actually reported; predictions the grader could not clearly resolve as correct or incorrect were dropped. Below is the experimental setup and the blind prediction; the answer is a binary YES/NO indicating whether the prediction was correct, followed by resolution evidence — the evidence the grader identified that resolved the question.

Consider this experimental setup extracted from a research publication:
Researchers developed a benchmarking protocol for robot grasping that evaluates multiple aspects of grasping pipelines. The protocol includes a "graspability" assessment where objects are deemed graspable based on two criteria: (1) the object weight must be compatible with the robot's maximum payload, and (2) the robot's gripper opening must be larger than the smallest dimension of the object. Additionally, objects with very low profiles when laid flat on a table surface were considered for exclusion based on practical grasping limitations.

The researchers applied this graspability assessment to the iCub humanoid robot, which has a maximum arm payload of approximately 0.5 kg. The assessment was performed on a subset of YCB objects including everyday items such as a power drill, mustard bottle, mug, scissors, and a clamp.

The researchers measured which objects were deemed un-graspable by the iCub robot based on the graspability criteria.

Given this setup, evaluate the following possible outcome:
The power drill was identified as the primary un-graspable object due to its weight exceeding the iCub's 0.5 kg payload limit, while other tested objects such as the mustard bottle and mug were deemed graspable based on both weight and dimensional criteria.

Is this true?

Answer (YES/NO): NO